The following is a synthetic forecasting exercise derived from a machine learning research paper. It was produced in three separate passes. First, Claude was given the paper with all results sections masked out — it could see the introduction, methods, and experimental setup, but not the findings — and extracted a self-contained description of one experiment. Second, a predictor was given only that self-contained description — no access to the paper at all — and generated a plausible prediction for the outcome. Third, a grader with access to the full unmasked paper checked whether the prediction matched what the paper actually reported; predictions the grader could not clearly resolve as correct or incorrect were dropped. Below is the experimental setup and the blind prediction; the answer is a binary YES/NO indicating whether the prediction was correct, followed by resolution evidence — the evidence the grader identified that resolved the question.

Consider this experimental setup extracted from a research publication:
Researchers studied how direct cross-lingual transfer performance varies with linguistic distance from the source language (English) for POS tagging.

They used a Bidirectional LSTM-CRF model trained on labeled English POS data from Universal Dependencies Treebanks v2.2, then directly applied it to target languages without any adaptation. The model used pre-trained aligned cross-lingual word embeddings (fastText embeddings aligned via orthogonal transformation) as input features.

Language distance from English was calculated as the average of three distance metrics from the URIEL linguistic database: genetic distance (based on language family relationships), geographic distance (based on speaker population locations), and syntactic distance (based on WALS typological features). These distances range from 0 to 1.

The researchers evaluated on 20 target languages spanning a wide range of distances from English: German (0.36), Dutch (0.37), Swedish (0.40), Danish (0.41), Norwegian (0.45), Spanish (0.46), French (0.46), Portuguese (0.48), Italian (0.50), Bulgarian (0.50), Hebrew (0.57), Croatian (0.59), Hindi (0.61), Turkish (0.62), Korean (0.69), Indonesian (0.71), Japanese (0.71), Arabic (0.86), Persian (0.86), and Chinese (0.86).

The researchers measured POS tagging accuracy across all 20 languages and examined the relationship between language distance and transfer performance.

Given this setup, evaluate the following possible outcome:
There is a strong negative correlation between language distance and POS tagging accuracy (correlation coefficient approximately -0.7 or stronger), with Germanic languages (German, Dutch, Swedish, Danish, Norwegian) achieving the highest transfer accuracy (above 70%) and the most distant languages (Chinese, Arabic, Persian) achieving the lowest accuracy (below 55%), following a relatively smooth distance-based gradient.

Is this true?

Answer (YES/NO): NO